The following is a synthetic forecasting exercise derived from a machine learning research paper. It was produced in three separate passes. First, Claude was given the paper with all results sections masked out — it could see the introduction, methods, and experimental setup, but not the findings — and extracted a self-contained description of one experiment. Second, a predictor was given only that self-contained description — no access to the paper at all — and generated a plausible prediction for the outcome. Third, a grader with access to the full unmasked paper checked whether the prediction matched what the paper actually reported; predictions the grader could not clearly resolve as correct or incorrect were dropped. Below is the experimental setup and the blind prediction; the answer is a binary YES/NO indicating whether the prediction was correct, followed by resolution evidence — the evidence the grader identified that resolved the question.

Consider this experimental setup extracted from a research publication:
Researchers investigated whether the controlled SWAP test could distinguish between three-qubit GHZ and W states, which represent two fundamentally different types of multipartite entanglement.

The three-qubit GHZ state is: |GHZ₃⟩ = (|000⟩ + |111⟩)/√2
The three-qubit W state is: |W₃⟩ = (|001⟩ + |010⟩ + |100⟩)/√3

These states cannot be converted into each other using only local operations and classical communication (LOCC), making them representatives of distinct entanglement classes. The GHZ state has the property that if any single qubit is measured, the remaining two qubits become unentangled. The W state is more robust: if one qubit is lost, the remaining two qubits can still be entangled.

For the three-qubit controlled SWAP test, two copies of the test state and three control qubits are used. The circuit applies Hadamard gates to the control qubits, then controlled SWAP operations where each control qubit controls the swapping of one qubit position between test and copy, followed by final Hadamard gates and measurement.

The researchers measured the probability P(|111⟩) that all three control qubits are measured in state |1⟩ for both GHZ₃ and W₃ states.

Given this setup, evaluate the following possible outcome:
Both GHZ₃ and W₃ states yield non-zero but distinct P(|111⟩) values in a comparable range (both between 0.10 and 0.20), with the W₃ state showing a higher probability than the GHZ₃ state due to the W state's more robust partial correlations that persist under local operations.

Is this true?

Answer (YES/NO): NO